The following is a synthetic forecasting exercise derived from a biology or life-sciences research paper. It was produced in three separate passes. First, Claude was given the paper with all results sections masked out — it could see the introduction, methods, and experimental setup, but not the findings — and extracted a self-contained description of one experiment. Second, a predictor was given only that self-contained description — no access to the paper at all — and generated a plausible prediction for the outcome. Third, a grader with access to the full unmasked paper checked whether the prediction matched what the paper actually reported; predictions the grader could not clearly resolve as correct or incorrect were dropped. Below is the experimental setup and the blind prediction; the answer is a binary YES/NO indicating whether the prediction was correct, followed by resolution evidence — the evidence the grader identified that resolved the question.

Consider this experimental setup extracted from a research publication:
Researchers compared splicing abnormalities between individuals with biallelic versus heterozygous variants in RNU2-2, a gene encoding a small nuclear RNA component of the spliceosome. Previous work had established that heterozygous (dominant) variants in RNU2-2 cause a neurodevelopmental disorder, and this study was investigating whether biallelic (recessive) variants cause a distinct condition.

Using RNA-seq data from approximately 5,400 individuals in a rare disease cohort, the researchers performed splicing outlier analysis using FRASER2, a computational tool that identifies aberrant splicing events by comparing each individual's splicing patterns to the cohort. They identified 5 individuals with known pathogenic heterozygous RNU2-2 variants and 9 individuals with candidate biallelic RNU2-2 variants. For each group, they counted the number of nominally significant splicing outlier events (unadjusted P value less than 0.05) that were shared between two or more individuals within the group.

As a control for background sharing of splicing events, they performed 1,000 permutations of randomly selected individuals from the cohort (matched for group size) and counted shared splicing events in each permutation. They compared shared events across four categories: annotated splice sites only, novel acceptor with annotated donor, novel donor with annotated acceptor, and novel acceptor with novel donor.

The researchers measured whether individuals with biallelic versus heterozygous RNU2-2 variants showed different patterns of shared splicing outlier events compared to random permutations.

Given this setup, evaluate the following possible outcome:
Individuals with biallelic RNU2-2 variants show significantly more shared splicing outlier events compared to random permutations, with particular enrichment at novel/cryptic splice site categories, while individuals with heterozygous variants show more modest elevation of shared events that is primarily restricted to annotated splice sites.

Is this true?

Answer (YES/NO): NO